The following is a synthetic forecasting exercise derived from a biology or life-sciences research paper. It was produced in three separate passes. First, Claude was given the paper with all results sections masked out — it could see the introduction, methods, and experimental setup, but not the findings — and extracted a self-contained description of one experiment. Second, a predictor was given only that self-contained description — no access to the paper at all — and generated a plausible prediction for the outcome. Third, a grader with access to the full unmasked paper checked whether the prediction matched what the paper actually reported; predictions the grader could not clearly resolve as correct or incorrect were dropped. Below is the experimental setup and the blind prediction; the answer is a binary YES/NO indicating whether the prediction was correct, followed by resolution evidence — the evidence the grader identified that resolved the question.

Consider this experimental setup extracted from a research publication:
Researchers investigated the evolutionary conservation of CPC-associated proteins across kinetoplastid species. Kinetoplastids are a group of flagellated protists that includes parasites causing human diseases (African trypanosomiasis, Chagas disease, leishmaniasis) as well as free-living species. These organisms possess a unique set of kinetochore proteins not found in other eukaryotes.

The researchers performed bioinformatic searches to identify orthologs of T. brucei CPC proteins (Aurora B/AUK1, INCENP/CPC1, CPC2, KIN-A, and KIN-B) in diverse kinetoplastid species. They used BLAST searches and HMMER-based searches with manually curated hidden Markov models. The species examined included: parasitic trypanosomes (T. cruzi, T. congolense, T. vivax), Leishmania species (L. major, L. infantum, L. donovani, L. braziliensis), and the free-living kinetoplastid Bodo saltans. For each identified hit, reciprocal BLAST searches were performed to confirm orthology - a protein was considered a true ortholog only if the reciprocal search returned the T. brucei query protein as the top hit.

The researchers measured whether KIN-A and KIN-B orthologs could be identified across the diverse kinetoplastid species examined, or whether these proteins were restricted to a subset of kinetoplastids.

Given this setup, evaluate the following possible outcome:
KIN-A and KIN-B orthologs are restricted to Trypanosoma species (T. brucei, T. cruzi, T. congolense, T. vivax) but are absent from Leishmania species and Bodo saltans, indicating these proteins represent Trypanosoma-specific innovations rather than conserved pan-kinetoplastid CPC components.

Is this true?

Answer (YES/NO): NO